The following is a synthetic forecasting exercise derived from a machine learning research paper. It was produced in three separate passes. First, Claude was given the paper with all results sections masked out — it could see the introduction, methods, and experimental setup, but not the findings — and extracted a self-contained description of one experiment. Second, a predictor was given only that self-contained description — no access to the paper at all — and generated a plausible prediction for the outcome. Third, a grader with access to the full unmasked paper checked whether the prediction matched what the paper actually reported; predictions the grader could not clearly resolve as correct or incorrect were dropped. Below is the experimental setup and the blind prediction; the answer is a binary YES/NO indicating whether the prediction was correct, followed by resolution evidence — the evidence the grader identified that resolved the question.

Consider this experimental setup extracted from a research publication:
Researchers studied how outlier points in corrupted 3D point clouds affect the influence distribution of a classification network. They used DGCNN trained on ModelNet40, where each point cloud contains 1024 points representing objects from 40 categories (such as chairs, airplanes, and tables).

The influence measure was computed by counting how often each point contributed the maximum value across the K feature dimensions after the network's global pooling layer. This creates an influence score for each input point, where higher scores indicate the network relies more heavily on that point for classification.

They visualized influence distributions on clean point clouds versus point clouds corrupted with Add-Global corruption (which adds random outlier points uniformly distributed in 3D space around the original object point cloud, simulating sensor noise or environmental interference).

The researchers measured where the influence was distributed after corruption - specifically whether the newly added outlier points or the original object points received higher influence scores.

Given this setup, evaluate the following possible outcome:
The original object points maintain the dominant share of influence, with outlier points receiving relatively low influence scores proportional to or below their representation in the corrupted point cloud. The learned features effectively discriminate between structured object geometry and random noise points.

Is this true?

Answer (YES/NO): NO